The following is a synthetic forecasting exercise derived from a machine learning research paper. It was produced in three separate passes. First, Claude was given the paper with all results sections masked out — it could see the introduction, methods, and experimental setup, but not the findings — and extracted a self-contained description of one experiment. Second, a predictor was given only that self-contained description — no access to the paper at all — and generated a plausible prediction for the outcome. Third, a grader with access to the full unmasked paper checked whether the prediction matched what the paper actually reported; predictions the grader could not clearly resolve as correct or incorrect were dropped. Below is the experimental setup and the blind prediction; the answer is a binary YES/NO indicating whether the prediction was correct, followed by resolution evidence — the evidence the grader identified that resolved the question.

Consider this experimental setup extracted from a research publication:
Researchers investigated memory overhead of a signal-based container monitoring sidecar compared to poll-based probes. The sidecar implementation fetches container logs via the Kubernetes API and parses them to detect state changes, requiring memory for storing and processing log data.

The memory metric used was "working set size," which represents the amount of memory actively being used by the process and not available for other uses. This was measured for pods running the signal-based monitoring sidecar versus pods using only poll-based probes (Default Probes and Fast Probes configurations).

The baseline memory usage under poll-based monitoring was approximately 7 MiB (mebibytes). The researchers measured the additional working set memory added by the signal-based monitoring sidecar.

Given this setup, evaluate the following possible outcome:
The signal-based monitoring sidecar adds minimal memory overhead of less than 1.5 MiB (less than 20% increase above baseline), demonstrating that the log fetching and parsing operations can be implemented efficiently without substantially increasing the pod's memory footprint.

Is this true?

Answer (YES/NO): NO